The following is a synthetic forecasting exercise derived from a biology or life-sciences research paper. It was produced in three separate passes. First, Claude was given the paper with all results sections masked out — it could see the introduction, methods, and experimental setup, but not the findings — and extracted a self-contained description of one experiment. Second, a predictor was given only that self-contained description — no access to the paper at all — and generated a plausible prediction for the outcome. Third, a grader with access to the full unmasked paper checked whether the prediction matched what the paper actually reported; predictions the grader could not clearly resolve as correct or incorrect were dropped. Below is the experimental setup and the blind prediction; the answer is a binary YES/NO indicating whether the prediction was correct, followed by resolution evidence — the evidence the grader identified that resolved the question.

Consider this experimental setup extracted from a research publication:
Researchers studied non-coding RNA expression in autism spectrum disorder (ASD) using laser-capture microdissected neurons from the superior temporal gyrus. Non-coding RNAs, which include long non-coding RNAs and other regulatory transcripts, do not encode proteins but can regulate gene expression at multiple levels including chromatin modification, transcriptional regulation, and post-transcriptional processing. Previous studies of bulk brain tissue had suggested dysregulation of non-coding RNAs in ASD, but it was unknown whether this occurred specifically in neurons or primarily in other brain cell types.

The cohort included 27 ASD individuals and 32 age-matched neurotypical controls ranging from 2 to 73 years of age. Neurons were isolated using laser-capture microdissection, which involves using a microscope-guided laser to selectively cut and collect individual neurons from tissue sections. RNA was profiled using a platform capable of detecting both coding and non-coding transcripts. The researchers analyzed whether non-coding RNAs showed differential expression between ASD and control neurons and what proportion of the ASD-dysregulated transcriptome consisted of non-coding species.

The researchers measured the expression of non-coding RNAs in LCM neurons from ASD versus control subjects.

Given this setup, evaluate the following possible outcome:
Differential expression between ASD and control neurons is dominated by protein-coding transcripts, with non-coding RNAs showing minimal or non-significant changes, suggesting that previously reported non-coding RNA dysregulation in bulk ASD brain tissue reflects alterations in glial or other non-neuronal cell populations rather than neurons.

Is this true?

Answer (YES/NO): NO